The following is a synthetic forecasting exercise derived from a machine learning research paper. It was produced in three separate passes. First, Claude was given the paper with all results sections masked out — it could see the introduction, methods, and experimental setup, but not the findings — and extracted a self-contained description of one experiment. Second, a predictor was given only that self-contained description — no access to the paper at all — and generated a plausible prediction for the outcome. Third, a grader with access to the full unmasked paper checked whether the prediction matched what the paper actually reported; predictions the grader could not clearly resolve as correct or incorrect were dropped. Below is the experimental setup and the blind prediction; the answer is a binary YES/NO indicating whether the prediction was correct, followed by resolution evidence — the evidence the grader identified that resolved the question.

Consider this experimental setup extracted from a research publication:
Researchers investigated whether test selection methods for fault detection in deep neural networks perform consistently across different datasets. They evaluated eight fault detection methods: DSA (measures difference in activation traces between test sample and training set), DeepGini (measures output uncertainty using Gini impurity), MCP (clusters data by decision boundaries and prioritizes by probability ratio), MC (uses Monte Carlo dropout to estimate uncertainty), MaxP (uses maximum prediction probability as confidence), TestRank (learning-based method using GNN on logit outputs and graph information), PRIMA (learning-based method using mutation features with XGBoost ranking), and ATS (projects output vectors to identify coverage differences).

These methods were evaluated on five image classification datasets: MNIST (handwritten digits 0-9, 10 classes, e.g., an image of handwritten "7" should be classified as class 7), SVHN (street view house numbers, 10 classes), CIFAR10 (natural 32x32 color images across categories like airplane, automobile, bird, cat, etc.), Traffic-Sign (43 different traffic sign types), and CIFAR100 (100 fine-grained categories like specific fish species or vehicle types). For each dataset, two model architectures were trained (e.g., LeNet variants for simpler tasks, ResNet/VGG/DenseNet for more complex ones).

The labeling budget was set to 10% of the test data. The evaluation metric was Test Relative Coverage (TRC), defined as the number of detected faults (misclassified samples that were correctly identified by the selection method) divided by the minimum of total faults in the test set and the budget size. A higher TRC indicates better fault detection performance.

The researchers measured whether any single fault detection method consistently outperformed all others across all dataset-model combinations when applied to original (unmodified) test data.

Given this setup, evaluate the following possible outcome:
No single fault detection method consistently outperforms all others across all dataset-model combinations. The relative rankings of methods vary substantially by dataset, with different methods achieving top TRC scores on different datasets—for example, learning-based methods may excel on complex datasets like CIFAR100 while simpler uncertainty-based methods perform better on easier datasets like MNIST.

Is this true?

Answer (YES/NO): NO